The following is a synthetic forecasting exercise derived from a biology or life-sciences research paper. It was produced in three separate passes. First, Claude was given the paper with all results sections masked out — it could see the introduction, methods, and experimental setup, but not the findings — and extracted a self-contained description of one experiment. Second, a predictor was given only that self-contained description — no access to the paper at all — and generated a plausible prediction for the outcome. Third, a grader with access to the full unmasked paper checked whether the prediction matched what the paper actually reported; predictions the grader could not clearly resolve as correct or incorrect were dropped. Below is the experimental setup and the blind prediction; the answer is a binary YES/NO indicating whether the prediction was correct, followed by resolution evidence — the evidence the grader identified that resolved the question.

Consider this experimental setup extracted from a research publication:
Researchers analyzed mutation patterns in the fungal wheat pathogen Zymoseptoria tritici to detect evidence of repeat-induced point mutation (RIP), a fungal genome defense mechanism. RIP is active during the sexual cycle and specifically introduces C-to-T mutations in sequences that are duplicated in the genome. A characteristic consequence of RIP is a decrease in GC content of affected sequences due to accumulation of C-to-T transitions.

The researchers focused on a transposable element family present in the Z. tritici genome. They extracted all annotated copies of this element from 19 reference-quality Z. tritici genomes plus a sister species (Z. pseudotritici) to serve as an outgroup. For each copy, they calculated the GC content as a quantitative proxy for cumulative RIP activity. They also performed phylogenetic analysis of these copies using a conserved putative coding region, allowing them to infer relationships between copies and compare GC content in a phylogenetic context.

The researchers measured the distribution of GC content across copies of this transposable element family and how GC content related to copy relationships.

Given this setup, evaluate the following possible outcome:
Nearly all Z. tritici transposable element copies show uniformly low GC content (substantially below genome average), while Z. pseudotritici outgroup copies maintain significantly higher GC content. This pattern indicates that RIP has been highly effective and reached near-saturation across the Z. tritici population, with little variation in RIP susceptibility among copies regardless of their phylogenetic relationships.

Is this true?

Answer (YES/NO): NO